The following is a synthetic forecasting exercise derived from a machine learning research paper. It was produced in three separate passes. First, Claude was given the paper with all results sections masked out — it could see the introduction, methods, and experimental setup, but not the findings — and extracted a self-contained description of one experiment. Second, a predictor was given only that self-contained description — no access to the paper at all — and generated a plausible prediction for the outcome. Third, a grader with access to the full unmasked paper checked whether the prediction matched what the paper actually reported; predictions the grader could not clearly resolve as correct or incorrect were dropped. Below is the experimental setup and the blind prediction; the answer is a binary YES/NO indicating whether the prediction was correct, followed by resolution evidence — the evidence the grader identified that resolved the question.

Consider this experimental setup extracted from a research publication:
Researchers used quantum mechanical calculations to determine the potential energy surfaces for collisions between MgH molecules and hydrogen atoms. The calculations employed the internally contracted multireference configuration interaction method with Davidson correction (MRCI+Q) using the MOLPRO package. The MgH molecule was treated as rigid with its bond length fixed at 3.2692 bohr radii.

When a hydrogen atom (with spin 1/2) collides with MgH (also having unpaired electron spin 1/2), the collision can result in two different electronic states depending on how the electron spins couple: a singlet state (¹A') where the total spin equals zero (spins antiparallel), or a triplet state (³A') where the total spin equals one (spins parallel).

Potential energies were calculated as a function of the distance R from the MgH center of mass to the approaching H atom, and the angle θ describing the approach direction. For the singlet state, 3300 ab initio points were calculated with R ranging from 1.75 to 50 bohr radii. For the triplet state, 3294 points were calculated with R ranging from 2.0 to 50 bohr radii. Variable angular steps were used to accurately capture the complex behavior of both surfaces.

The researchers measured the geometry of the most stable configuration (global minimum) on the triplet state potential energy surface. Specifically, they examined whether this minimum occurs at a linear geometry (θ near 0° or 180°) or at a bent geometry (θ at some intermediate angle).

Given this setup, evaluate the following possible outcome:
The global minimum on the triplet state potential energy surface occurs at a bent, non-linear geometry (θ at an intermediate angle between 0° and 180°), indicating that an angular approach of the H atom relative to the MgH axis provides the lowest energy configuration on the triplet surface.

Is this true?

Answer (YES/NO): YES